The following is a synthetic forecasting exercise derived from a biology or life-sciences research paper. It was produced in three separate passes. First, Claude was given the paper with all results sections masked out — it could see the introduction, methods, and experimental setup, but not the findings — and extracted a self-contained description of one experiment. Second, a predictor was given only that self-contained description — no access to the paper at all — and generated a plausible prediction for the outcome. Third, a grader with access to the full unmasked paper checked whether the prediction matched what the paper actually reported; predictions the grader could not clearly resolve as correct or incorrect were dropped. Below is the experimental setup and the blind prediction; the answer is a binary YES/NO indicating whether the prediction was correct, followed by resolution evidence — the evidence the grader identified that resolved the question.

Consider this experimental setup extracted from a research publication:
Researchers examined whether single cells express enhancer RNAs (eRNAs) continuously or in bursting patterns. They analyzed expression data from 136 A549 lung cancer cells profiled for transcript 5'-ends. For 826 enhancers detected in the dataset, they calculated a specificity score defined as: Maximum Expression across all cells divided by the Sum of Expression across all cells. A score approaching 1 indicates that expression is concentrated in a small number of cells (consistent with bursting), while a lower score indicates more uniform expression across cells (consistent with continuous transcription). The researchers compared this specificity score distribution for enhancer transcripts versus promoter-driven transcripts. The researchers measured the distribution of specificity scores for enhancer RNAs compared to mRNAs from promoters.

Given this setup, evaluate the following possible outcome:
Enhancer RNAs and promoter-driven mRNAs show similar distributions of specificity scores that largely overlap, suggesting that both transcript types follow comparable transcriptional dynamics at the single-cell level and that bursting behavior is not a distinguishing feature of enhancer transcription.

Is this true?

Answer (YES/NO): NO